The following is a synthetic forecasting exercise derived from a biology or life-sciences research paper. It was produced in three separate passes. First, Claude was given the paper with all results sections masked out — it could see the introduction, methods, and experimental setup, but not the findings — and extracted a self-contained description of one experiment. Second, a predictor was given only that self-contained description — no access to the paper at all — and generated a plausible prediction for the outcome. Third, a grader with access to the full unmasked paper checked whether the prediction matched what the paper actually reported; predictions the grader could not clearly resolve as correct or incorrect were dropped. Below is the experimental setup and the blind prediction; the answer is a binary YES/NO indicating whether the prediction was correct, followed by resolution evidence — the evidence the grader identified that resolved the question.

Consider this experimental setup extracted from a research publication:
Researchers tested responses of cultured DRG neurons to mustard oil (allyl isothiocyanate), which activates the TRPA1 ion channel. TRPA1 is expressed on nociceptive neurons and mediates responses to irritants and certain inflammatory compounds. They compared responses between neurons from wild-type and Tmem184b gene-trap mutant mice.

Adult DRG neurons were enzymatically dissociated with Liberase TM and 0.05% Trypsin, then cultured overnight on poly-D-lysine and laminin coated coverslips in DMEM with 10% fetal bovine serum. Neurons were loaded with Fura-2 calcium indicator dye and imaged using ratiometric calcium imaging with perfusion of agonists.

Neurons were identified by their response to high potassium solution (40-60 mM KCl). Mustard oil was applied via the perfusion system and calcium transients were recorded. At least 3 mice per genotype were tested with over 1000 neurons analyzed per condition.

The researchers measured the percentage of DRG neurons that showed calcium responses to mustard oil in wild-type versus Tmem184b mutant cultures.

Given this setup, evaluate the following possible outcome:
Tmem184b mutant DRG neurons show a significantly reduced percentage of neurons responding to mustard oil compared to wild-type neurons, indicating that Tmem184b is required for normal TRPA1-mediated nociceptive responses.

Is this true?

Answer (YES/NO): YES